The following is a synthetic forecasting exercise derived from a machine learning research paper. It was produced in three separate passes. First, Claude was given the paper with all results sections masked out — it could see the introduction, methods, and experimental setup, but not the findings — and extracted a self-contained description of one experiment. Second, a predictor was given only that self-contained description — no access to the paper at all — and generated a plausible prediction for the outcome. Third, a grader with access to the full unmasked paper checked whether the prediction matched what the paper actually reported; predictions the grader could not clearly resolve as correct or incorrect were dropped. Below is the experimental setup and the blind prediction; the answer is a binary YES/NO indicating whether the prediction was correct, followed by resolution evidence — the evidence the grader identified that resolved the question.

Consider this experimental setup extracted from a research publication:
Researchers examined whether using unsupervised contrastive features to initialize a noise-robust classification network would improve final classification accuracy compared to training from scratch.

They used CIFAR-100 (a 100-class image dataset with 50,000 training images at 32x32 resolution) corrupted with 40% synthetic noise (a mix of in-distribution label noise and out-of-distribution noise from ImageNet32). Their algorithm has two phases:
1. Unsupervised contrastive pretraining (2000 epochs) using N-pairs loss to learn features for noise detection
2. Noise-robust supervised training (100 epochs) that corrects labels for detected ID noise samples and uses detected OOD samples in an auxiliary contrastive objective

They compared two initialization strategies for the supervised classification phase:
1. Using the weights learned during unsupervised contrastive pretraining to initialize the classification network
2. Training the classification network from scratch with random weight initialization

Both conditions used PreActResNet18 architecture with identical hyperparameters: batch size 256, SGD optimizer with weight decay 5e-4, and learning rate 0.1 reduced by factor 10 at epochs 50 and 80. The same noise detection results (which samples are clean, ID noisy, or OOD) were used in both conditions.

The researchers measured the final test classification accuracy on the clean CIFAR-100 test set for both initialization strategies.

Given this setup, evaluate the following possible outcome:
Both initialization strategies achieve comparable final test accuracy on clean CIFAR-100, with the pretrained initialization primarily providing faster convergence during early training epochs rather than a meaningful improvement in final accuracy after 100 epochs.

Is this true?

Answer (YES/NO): NO